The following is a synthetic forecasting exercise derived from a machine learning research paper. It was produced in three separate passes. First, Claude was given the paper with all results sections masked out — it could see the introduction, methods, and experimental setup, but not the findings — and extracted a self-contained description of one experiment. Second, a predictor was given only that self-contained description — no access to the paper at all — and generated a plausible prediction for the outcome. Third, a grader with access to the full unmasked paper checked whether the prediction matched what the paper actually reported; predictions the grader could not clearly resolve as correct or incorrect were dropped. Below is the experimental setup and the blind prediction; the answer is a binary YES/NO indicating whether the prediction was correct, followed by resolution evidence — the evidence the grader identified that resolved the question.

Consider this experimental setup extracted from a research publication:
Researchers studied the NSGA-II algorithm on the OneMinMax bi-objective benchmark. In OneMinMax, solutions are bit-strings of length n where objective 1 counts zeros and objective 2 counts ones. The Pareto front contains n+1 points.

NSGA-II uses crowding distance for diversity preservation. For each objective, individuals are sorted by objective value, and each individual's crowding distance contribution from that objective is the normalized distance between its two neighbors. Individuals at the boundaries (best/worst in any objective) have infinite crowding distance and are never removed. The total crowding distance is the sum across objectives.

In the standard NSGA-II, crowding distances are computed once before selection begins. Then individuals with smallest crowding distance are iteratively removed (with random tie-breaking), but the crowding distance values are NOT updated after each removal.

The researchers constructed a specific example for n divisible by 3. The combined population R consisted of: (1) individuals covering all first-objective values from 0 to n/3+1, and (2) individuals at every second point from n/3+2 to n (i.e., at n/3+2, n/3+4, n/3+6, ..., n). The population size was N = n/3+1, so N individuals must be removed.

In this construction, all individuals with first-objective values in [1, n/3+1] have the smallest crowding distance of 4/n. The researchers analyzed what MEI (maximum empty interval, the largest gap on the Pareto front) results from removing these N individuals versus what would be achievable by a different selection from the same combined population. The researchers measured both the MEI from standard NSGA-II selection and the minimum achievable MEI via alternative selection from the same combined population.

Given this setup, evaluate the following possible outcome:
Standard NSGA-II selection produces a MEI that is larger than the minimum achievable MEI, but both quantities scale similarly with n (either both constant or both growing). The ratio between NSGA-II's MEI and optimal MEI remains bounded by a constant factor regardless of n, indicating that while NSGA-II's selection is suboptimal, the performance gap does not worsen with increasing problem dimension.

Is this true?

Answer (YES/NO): NO